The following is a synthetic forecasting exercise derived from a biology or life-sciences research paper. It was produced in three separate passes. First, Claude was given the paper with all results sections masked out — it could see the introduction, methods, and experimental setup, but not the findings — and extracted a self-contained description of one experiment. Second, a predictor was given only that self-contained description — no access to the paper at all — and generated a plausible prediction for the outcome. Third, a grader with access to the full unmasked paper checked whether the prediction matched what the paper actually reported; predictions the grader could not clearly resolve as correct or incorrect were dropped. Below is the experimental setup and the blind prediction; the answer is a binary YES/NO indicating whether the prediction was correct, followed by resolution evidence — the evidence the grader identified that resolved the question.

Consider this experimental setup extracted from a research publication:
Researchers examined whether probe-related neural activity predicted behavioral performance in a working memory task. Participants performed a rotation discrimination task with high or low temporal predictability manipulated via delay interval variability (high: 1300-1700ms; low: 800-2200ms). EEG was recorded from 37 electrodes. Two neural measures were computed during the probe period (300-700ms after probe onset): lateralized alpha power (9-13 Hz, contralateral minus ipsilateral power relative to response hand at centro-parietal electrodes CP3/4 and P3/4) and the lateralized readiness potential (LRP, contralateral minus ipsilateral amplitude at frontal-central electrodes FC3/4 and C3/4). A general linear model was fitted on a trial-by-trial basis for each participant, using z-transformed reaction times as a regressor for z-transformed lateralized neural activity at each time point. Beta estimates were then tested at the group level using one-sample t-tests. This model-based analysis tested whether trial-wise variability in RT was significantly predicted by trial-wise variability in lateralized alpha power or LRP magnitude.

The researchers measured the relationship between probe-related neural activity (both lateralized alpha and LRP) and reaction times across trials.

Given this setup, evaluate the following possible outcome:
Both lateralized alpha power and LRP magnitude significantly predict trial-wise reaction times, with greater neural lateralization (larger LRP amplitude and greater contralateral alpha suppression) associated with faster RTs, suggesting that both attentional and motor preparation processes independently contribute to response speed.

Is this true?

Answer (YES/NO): NO